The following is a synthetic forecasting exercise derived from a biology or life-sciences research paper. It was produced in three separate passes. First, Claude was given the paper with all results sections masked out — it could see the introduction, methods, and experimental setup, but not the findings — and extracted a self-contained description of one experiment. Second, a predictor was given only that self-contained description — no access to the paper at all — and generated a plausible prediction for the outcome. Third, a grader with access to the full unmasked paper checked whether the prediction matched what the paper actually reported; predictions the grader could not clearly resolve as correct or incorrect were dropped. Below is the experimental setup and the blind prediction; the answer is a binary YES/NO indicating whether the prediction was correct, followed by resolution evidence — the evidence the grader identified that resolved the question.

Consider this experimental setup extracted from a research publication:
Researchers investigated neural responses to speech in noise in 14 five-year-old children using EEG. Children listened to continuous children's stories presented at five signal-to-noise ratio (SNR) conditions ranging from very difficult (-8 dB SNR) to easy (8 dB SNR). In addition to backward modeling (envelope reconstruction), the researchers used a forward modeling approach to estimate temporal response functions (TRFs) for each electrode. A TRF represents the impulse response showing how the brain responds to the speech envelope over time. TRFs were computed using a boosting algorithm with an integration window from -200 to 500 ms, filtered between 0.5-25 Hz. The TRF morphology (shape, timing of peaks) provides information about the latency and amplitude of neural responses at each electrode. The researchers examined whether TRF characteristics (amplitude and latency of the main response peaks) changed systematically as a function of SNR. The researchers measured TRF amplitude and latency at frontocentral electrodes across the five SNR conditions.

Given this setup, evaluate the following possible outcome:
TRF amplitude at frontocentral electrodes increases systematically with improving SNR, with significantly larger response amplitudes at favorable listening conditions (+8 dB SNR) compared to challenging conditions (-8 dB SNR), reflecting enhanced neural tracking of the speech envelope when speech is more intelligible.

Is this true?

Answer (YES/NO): NO